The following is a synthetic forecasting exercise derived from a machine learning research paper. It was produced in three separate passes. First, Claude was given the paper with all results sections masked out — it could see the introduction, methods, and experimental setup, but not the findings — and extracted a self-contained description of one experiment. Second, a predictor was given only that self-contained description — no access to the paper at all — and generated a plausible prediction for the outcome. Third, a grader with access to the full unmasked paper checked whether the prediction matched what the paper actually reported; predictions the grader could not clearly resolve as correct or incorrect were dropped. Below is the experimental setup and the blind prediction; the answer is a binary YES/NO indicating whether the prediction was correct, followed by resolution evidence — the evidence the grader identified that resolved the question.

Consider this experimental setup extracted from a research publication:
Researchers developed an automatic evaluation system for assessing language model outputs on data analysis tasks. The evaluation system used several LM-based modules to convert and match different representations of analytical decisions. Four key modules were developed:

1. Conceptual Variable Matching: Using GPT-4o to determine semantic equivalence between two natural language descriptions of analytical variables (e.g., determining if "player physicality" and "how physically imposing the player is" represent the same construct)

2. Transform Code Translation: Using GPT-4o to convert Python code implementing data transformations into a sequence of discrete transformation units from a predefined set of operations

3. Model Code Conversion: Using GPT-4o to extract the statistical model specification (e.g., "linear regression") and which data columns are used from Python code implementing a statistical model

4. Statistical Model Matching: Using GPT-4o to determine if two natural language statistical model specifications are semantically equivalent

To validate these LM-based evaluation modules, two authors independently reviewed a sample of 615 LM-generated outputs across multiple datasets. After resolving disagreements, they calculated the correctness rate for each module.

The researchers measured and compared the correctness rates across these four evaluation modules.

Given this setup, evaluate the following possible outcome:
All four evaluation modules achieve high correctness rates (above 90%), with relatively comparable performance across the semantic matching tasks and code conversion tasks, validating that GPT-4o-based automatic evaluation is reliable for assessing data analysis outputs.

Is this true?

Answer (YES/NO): NO